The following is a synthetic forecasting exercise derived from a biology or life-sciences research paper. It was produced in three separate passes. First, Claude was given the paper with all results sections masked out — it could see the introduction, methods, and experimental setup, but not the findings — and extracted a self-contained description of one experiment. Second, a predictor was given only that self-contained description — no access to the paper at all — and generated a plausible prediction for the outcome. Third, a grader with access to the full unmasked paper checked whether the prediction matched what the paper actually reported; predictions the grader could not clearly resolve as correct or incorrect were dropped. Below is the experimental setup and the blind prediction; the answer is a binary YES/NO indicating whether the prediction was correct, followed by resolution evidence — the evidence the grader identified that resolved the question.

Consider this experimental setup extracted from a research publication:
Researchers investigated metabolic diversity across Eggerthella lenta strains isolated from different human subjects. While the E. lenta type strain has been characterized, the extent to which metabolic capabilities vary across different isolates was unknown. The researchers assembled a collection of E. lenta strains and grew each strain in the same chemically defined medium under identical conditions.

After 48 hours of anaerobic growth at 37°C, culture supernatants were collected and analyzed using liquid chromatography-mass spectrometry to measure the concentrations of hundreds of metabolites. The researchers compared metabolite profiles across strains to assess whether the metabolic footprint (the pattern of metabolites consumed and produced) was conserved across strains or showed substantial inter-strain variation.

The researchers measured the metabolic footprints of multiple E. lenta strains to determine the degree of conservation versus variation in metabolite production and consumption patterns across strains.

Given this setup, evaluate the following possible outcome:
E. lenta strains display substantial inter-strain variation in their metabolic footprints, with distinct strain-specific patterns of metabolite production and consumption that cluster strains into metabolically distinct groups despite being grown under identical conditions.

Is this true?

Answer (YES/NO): NO